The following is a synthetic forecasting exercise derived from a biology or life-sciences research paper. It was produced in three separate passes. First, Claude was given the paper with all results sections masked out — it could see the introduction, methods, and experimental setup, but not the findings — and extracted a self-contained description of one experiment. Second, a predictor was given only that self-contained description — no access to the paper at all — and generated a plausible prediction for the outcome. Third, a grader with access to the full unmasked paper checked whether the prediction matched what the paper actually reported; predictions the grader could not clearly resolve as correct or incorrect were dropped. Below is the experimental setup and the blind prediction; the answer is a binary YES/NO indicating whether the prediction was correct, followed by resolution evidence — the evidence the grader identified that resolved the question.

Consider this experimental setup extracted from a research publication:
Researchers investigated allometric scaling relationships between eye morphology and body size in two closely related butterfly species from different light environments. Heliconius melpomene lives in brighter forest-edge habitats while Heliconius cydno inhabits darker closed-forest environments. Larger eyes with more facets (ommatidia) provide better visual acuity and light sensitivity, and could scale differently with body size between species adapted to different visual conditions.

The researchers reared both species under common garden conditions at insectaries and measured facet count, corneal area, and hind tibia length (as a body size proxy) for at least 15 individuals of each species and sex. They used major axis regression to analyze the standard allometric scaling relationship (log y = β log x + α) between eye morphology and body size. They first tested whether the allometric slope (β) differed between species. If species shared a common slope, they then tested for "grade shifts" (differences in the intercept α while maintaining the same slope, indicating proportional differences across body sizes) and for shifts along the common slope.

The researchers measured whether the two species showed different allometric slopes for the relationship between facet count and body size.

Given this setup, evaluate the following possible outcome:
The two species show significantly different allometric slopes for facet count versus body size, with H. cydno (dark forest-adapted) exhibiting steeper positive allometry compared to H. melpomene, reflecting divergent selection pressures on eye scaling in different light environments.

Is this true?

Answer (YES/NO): NO